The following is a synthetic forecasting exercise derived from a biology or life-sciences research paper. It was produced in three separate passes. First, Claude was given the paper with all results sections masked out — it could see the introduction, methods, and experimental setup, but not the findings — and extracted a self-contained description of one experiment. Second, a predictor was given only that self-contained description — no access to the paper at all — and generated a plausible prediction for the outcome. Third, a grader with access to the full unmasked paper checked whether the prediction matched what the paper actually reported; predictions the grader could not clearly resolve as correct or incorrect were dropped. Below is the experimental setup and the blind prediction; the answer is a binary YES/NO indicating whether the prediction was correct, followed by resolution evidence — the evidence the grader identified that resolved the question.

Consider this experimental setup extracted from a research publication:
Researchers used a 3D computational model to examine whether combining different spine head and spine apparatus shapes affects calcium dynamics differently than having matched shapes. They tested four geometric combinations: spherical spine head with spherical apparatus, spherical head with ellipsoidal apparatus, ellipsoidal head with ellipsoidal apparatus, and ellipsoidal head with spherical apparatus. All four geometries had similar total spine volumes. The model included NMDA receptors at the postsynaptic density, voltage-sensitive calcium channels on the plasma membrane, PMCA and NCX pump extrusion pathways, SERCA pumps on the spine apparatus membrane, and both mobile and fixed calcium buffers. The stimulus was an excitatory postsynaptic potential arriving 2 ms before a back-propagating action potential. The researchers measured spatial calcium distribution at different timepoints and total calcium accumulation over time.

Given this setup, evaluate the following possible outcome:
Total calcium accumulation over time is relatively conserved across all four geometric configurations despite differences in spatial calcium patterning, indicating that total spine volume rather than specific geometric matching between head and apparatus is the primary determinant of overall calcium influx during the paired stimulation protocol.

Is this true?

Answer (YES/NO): NO